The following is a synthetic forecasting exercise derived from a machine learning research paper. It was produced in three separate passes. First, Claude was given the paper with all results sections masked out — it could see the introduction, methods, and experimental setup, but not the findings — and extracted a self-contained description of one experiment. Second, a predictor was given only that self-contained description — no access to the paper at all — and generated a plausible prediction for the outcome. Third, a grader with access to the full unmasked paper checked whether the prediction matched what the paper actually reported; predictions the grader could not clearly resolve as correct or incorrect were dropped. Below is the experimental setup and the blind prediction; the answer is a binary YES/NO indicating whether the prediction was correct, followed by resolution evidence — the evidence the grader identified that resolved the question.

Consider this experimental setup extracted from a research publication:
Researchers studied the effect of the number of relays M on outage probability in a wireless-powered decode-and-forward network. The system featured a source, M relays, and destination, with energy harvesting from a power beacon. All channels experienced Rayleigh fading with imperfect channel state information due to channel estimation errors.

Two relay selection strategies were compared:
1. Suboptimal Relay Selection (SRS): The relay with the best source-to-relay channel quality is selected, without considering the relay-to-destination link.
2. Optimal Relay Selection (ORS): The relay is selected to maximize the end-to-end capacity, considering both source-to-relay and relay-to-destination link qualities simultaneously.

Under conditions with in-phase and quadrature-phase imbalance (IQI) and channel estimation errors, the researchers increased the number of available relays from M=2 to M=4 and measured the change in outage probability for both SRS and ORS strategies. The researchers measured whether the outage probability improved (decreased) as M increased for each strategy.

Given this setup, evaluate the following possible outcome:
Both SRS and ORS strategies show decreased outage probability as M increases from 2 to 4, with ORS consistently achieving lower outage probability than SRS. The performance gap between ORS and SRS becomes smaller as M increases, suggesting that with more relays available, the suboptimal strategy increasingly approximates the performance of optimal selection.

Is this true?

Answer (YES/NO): NO